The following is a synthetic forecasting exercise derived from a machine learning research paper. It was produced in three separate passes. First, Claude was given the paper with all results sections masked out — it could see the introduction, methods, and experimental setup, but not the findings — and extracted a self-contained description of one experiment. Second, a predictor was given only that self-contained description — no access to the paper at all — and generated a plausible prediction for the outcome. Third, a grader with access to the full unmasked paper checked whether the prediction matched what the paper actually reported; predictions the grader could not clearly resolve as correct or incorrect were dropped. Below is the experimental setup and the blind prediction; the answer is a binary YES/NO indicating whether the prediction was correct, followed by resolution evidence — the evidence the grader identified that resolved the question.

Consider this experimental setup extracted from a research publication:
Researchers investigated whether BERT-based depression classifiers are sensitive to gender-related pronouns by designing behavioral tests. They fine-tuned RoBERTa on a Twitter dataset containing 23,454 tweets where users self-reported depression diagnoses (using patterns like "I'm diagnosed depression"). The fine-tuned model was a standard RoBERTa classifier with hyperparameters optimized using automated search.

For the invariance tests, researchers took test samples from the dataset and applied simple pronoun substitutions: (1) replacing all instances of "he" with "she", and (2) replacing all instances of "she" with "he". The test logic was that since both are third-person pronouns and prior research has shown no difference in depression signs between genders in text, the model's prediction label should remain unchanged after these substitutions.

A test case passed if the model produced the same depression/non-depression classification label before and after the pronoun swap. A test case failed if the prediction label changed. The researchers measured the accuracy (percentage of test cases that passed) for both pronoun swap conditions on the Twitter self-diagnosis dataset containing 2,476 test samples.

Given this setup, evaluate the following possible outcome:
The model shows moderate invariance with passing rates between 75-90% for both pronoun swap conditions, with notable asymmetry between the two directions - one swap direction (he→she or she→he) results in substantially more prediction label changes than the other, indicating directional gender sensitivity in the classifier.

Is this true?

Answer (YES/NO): NO